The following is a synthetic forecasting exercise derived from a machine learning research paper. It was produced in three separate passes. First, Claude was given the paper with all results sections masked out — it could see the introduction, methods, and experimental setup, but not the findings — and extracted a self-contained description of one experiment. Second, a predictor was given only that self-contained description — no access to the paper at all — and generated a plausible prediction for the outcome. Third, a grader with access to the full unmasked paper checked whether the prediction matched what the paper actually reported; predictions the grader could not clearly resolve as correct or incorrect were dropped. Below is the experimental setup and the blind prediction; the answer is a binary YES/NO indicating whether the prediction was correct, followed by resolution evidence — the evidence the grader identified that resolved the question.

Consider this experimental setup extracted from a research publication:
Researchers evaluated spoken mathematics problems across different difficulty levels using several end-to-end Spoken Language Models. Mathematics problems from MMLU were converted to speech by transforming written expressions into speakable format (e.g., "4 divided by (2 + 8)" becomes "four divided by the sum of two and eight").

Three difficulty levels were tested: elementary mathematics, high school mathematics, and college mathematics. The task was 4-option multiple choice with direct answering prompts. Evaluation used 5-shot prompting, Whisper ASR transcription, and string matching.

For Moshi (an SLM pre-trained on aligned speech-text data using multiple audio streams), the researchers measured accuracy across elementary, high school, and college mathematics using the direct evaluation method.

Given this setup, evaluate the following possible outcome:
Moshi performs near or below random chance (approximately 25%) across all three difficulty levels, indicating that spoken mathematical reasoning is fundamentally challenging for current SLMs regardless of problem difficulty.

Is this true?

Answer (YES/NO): YES